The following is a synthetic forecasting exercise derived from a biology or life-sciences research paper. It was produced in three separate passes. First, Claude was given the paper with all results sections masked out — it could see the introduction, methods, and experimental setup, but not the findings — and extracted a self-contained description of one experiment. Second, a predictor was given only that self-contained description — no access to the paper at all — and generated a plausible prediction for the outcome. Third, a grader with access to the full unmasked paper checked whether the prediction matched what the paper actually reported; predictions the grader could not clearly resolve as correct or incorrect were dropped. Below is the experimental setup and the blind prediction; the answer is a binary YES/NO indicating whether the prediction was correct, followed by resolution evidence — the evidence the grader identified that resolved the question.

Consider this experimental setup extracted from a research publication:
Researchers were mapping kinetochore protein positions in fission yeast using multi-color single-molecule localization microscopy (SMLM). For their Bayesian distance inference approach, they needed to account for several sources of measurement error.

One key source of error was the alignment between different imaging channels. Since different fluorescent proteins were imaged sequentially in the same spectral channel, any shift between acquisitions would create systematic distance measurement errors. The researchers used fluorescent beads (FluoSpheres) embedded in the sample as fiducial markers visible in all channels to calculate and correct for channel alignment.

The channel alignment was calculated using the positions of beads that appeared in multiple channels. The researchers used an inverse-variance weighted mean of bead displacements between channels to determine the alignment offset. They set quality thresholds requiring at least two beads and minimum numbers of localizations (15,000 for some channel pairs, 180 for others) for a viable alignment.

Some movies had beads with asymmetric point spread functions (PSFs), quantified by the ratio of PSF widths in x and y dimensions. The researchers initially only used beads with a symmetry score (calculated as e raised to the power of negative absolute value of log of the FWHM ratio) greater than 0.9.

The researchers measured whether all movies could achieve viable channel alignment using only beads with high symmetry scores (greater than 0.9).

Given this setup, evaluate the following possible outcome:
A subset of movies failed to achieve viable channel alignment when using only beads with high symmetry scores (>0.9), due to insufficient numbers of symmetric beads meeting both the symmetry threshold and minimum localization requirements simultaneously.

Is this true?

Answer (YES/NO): YES